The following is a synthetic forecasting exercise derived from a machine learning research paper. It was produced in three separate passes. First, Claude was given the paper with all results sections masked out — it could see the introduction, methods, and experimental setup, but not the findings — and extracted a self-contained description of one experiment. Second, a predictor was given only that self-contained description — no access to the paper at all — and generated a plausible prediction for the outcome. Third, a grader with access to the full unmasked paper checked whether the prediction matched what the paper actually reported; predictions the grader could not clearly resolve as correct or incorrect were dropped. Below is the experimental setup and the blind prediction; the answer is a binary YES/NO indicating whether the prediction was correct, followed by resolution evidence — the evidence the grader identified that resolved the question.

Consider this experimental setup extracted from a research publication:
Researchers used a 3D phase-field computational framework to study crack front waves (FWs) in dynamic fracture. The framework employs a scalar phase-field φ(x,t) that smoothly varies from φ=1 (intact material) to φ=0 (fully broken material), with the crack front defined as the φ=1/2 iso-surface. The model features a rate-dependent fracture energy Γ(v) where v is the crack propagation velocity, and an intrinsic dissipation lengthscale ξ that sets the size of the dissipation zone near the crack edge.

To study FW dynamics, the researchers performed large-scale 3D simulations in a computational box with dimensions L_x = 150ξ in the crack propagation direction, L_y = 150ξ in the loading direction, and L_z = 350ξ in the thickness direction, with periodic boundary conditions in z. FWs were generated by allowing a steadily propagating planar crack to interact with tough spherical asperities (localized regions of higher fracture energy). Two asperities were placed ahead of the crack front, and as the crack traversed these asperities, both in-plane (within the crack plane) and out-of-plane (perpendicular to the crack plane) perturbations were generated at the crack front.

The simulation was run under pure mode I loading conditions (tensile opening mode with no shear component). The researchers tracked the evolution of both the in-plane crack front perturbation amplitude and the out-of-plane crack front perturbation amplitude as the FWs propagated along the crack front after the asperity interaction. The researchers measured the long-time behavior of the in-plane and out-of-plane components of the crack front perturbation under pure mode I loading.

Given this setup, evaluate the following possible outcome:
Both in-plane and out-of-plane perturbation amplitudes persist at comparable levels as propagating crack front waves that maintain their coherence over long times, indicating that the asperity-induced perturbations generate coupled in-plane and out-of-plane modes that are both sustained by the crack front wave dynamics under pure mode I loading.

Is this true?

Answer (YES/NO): NO